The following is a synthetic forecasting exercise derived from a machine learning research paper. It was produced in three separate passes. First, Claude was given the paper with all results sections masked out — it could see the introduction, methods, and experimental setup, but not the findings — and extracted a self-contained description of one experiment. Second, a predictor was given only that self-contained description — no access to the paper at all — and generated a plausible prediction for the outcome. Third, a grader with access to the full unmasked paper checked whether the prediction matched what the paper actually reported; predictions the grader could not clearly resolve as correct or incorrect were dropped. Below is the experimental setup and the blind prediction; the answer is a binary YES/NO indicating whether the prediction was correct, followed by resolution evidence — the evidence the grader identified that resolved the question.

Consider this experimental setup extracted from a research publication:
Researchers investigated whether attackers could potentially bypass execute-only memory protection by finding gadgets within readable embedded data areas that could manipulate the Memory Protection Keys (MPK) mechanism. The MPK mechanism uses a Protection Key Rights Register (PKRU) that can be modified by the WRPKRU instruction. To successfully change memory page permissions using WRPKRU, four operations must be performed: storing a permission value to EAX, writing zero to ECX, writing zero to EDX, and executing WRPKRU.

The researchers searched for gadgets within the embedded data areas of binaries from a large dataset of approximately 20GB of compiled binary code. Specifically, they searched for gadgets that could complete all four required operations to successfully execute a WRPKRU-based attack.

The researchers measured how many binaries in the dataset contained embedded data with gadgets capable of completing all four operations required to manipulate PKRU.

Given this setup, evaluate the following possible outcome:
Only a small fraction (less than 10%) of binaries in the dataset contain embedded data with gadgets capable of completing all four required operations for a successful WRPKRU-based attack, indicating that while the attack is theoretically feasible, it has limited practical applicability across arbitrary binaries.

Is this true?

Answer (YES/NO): NO